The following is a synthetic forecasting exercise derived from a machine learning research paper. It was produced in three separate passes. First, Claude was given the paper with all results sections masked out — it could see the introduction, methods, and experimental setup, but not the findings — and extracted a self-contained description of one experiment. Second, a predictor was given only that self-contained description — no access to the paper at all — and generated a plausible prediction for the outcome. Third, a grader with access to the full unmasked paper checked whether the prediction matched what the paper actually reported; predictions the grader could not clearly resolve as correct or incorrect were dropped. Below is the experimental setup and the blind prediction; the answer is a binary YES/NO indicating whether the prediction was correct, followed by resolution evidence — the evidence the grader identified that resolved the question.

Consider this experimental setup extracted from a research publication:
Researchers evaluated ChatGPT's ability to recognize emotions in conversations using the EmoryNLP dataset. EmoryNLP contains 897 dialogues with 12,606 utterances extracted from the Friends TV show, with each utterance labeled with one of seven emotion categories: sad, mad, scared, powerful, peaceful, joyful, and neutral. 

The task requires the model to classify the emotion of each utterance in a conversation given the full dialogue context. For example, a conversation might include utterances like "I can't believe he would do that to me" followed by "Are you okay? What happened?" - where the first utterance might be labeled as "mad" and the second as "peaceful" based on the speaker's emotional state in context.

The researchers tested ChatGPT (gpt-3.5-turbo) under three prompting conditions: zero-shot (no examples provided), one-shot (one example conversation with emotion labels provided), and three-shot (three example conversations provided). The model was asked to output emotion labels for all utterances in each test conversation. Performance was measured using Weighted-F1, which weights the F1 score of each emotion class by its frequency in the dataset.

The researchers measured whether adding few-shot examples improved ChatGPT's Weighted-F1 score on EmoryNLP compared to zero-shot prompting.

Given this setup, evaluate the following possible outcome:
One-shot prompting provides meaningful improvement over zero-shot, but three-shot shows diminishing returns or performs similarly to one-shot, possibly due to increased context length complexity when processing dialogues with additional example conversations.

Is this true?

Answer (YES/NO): NO